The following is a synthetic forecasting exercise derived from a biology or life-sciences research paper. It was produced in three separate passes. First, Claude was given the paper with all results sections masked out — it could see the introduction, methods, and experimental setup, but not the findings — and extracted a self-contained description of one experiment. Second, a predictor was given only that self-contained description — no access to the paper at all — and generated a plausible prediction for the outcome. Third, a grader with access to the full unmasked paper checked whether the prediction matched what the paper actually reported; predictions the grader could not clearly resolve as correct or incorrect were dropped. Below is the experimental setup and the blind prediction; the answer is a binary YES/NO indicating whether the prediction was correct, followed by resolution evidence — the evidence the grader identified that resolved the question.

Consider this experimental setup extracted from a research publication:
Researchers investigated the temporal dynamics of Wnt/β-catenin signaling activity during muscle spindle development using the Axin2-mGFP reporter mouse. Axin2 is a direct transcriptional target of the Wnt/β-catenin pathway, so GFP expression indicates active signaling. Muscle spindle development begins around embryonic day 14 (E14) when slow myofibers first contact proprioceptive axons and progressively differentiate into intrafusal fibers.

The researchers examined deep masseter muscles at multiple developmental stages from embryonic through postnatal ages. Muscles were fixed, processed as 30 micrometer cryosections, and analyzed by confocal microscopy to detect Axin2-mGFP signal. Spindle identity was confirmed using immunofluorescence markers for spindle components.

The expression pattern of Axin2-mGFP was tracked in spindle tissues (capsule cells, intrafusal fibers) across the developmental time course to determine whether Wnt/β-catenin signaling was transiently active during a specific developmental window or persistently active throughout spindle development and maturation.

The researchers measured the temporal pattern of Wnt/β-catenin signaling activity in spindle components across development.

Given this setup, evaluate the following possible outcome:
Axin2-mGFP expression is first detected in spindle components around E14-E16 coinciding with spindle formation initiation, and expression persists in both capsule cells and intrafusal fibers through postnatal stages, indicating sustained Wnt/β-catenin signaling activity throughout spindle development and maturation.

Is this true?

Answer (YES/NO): NO